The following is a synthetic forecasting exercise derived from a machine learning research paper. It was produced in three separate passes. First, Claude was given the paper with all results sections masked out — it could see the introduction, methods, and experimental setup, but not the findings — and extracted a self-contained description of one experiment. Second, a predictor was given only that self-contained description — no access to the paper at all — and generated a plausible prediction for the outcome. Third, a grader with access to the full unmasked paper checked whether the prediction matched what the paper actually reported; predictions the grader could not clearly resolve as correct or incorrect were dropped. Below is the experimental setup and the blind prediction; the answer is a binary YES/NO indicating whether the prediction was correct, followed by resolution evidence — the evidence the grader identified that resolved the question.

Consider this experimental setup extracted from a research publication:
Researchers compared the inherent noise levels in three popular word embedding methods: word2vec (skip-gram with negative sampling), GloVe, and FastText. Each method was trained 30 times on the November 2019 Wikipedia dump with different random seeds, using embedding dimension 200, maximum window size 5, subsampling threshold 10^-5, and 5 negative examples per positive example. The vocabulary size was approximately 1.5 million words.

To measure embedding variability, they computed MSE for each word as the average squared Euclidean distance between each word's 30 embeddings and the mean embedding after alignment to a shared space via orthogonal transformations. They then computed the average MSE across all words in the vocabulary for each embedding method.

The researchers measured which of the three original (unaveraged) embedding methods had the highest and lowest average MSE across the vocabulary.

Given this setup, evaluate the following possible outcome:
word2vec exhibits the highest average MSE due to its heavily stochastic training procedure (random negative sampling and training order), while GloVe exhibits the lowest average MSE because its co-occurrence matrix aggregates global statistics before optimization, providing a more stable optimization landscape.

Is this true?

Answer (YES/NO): NO